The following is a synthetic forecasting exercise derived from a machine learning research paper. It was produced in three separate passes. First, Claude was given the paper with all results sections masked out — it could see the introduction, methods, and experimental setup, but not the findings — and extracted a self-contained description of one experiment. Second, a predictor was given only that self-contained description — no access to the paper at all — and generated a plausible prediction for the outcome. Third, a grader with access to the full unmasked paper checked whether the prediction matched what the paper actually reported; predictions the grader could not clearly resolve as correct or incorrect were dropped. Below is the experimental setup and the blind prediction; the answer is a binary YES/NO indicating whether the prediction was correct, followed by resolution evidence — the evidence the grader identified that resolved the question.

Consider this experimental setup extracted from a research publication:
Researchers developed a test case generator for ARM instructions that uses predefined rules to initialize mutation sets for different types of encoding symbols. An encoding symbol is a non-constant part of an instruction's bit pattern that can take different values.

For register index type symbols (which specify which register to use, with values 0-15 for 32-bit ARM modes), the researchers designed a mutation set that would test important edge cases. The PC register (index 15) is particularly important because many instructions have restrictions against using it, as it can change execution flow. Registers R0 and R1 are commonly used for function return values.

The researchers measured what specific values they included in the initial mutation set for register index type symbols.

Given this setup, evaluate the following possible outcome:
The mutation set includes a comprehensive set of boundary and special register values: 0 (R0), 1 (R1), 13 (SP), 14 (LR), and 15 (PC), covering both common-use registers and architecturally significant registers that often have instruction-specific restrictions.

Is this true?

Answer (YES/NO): NO